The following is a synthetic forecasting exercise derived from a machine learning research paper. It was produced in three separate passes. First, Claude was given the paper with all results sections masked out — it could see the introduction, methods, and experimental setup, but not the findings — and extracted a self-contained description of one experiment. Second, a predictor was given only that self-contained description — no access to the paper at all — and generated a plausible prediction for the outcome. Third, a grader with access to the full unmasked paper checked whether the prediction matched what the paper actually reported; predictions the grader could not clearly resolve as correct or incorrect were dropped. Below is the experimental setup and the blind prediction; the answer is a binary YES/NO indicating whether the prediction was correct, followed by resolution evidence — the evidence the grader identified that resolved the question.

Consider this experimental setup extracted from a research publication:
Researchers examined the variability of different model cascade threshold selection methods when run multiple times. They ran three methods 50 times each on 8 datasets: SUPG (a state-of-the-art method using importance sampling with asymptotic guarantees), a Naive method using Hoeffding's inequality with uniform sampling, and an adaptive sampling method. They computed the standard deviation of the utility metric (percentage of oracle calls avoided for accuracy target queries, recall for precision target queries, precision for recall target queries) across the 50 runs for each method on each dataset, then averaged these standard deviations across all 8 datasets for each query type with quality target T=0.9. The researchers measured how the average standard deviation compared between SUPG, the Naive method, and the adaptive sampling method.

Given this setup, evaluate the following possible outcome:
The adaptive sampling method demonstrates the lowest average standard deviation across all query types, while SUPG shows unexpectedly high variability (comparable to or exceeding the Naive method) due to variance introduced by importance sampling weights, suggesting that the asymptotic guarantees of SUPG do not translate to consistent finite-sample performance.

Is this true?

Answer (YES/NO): NO